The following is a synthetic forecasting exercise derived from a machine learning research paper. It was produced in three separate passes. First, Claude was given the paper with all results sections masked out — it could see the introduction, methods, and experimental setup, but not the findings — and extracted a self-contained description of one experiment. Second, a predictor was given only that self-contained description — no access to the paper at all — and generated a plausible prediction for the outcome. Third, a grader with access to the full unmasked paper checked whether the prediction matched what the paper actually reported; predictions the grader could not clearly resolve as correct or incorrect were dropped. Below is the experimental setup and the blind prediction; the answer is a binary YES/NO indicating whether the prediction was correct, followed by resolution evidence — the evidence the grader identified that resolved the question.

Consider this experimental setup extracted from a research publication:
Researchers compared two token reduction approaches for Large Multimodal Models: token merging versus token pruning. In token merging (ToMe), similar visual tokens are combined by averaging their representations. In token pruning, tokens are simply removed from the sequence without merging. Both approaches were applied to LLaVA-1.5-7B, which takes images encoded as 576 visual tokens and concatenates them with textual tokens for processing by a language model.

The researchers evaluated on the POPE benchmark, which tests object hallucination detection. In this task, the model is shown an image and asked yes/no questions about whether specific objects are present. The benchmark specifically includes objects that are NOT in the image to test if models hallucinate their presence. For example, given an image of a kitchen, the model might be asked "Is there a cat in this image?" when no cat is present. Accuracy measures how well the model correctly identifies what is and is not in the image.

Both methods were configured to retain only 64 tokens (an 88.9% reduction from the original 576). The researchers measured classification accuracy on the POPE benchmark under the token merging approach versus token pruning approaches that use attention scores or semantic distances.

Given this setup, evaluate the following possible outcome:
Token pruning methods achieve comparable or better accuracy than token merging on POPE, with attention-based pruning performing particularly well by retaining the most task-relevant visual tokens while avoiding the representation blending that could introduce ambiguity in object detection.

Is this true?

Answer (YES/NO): NO